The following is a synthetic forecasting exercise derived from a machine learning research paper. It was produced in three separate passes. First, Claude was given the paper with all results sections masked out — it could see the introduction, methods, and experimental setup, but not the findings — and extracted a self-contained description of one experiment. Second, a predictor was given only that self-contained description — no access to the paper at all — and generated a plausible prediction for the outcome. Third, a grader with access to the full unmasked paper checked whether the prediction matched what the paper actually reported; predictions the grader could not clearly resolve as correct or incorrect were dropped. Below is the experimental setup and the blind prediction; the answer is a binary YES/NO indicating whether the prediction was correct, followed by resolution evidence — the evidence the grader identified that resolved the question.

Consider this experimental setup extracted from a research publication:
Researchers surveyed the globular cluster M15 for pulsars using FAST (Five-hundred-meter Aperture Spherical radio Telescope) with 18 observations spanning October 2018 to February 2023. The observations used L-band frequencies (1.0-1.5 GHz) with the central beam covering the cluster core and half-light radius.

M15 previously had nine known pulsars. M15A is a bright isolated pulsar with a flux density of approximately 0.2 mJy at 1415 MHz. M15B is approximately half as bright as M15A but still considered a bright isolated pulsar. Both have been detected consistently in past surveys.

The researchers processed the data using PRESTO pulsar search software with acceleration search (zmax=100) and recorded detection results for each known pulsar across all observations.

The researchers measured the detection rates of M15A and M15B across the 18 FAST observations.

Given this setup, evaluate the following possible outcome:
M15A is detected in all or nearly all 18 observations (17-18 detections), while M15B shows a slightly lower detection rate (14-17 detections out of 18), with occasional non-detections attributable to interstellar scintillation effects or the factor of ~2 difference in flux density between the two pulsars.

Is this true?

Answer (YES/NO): NO